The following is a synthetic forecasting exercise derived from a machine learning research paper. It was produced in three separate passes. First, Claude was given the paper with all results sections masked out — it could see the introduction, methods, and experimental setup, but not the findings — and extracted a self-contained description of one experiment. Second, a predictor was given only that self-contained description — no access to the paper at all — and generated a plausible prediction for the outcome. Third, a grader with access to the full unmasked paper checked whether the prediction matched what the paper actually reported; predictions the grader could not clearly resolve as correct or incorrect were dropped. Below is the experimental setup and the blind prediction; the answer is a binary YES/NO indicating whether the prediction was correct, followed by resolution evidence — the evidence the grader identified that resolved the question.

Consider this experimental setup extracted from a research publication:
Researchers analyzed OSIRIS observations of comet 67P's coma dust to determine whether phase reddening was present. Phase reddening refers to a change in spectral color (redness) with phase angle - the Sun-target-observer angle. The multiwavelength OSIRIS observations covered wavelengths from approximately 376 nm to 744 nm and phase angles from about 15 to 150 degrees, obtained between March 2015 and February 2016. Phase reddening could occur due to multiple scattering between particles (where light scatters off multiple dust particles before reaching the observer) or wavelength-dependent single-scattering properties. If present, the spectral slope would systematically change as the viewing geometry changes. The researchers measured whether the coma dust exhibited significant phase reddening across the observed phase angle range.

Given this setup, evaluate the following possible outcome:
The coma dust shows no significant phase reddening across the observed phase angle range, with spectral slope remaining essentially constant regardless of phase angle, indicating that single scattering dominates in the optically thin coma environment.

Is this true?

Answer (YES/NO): YES